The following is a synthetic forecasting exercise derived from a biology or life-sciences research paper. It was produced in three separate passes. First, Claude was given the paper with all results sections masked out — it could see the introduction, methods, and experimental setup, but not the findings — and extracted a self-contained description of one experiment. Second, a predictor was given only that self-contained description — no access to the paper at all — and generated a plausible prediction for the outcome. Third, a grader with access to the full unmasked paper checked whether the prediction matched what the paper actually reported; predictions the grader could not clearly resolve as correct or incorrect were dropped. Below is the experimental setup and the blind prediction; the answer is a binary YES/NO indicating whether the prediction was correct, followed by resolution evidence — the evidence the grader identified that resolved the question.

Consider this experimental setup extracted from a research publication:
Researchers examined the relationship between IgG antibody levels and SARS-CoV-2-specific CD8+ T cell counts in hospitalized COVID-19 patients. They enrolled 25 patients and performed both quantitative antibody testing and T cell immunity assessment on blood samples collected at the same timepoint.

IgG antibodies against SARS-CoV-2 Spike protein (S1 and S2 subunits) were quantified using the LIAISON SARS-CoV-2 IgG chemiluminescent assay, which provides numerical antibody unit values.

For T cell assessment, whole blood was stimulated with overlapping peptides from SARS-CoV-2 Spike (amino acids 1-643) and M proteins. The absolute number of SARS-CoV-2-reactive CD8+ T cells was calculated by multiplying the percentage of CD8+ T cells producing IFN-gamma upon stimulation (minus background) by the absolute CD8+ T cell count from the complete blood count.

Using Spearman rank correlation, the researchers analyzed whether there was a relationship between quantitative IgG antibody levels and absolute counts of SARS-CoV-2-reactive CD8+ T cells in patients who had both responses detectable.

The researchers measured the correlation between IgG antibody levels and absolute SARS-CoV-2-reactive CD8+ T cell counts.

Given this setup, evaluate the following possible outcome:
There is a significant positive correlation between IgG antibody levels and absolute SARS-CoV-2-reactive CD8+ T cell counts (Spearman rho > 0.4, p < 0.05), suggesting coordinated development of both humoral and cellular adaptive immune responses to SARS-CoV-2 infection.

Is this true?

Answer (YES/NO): NO